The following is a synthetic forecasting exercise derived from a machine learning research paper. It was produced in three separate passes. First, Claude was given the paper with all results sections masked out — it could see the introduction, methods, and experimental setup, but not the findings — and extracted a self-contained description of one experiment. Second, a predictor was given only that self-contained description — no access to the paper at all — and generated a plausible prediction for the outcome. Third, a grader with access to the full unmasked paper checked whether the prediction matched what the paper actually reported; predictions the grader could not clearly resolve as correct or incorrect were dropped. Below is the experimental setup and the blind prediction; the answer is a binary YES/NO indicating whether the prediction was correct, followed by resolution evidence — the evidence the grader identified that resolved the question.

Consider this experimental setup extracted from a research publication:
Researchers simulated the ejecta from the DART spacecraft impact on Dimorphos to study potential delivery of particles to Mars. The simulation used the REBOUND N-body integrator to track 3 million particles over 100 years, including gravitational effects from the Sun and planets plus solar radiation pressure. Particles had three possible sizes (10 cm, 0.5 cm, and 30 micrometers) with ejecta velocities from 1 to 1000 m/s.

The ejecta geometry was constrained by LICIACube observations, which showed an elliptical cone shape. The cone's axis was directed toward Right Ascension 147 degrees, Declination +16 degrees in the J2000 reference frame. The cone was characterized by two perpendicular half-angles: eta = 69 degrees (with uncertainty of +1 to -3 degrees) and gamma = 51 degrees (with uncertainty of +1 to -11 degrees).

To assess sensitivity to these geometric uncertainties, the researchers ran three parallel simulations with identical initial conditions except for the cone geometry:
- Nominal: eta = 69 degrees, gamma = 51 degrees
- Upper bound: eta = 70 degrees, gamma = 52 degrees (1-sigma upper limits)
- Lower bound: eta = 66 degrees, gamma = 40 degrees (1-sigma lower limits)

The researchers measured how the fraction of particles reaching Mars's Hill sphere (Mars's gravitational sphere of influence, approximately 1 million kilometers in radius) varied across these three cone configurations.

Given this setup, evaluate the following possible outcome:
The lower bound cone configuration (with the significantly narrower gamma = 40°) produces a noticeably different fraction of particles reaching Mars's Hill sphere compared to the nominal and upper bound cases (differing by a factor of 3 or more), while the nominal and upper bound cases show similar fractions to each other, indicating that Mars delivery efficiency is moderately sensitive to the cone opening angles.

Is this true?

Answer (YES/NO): NO